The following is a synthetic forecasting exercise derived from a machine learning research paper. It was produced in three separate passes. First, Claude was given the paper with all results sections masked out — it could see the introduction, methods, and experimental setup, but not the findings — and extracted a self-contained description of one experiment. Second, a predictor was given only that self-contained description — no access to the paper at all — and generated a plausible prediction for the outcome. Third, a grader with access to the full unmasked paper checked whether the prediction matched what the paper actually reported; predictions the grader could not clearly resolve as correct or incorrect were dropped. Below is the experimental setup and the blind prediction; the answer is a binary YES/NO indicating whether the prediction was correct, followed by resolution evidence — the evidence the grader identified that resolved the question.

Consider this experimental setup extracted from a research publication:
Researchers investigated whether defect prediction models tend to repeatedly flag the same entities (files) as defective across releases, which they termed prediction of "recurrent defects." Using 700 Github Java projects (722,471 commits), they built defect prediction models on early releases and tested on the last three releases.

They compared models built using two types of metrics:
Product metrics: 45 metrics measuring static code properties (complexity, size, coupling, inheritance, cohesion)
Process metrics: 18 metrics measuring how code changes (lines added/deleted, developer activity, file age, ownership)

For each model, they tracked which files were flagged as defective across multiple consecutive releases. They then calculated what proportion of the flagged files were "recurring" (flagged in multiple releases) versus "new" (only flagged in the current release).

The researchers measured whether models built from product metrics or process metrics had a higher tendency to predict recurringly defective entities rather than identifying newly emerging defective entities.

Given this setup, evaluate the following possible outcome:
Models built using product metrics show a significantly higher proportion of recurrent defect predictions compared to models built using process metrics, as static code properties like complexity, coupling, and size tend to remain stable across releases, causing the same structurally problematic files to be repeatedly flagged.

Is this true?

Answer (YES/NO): YES